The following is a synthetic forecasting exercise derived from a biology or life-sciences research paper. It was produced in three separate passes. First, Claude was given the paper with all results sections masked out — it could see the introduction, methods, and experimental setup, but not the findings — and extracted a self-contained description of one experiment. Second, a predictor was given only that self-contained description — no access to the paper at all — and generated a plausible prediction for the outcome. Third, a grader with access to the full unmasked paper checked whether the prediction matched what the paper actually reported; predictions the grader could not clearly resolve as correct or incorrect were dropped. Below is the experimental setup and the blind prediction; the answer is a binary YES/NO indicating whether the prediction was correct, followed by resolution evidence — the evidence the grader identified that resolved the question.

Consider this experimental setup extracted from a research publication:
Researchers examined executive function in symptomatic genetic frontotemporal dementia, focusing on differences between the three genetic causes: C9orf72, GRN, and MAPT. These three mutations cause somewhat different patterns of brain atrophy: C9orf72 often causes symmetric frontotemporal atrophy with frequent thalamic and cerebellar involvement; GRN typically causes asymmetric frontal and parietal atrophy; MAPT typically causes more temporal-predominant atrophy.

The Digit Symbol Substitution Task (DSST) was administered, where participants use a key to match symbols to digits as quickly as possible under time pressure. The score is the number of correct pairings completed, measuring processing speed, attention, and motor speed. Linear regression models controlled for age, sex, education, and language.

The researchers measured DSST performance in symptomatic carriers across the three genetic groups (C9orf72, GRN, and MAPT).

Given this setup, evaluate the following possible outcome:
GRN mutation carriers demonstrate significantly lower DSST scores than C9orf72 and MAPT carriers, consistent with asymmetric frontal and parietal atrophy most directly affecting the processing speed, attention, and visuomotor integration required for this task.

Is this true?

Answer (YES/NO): NO